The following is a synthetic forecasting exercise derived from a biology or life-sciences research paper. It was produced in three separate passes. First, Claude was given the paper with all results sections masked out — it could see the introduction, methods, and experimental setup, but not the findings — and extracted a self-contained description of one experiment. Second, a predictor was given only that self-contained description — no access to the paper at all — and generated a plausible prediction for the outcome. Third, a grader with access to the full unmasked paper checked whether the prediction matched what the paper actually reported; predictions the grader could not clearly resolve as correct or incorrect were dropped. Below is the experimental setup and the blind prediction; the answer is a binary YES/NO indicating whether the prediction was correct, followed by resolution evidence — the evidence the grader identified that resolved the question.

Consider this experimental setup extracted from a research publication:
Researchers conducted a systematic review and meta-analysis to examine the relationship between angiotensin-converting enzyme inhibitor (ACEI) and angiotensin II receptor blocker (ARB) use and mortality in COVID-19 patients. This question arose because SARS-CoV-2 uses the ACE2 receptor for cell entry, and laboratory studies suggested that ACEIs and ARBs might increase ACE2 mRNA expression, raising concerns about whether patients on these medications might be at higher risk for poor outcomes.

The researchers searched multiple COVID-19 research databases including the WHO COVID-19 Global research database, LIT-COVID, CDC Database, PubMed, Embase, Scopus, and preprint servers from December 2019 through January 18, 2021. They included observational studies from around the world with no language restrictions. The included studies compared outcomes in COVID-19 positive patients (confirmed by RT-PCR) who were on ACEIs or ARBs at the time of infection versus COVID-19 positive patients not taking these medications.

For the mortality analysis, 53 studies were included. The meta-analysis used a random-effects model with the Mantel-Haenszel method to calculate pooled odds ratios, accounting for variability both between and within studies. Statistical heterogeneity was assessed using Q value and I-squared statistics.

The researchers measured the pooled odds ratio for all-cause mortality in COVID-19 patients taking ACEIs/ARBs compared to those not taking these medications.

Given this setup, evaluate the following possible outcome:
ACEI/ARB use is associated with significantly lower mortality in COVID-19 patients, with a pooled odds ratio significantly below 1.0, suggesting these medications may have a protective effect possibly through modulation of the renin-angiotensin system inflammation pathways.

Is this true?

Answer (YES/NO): NO